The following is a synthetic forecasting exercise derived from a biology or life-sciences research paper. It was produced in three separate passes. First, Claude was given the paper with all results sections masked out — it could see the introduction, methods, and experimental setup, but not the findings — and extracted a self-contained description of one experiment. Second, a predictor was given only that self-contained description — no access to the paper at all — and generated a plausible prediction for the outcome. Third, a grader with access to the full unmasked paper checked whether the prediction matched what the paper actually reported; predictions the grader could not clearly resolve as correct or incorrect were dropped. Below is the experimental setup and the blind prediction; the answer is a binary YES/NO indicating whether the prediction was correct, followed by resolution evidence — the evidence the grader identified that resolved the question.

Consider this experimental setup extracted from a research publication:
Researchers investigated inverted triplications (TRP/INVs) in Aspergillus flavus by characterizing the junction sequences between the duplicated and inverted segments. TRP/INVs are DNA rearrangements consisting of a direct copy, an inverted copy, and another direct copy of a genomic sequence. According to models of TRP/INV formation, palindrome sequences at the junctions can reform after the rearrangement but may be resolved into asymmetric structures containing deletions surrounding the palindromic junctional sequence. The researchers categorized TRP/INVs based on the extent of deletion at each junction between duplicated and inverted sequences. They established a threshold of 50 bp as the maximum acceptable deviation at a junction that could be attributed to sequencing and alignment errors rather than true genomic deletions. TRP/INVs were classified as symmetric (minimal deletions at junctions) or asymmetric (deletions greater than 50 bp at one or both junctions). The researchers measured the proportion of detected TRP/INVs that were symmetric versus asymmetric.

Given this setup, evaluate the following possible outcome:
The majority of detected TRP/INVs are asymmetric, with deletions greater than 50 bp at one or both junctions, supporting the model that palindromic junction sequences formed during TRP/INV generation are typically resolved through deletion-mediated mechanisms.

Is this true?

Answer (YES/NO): YES